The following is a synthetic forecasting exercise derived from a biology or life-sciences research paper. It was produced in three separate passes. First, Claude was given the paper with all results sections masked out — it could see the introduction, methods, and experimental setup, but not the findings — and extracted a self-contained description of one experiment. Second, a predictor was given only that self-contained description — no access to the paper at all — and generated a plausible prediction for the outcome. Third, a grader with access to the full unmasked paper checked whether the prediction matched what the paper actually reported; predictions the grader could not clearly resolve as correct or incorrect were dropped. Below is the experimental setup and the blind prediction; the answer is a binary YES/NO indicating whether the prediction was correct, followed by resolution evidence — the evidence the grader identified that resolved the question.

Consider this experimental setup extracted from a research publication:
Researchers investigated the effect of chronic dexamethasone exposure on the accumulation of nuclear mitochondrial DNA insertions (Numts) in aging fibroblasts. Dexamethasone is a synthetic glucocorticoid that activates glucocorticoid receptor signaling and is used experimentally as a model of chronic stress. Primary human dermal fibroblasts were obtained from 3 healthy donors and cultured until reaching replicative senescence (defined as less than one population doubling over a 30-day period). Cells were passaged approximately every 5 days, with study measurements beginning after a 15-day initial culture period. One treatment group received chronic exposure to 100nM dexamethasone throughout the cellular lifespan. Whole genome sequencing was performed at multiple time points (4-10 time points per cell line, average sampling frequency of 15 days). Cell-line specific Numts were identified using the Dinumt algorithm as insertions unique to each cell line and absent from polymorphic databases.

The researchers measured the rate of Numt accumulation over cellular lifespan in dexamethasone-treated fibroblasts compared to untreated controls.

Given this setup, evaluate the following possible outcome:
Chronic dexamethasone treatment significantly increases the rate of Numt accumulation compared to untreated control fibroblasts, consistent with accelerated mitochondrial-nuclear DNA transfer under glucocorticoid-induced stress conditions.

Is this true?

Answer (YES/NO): YES